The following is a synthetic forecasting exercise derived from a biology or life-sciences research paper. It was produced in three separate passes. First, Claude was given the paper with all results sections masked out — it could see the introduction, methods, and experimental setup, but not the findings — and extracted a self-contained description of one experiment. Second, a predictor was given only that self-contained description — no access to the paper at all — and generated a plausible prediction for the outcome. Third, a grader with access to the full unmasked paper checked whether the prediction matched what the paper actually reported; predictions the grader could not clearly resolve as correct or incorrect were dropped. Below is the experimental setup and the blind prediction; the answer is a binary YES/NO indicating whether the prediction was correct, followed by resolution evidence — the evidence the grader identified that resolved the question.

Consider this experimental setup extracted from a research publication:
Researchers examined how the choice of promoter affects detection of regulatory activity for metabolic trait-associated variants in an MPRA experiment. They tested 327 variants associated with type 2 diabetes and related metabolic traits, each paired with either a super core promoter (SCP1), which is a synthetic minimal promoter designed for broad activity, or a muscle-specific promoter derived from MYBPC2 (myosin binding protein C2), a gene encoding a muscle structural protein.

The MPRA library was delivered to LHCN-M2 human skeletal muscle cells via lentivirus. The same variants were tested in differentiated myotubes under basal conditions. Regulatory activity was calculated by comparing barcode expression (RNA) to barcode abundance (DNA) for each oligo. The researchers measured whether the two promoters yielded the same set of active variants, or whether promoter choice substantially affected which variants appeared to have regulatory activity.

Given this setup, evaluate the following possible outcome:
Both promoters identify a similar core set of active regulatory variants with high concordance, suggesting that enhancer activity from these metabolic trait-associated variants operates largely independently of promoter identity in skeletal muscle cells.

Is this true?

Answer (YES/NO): NO